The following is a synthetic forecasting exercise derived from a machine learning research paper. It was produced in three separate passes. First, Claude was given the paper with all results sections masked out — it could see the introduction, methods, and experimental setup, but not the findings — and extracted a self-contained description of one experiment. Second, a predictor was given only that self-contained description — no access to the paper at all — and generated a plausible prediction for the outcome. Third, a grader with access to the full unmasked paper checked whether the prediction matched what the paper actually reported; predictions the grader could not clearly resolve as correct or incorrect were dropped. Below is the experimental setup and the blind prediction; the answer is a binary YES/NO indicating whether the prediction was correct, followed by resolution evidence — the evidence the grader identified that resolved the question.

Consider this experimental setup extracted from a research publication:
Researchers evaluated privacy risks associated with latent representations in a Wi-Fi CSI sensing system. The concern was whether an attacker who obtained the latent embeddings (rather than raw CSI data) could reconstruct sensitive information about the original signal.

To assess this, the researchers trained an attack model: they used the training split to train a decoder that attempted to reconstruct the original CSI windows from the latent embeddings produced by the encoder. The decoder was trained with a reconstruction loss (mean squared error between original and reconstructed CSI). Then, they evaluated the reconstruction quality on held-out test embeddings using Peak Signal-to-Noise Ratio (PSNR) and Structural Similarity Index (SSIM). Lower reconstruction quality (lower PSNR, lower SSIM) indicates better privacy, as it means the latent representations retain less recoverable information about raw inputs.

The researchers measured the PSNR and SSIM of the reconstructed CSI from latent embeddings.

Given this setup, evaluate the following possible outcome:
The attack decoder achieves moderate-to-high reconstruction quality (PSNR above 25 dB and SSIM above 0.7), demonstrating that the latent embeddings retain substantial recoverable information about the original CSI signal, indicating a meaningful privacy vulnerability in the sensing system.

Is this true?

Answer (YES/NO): NO